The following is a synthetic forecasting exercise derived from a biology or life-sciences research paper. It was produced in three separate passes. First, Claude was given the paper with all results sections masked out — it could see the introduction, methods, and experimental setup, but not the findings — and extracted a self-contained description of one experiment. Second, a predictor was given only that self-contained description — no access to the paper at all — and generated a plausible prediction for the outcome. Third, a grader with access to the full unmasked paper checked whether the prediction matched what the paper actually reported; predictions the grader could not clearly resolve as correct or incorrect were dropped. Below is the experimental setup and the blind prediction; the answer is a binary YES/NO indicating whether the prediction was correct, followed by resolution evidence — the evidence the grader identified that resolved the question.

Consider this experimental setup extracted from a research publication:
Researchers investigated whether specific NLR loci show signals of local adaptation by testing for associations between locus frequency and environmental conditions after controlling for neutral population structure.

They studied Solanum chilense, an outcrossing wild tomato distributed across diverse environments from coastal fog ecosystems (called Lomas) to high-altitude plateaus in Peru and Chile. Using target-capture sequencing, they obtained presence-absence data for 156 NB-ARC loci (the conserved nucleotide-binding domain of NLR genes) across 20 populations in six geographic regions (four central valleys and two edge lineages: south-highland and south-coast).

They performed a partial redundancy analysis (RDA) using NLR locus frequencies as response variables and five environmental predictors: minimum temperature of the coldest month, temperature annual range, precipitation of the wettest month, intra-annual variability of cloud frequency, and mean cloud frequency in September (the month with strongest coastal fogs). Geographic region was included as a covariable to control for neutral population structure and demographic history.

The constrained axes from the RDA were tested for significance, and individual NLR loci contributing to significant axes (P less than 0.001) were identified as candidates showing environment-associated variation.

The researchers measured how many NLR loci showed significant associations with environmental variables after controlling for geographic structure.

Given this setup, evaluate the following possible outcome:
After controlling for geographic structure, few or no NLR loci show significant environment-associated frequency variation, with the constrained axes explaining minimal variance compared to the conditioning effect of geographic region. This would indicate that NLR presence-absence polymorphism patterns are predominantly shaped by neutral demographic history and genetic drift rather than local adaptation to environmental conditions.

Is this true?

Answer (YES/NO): YES